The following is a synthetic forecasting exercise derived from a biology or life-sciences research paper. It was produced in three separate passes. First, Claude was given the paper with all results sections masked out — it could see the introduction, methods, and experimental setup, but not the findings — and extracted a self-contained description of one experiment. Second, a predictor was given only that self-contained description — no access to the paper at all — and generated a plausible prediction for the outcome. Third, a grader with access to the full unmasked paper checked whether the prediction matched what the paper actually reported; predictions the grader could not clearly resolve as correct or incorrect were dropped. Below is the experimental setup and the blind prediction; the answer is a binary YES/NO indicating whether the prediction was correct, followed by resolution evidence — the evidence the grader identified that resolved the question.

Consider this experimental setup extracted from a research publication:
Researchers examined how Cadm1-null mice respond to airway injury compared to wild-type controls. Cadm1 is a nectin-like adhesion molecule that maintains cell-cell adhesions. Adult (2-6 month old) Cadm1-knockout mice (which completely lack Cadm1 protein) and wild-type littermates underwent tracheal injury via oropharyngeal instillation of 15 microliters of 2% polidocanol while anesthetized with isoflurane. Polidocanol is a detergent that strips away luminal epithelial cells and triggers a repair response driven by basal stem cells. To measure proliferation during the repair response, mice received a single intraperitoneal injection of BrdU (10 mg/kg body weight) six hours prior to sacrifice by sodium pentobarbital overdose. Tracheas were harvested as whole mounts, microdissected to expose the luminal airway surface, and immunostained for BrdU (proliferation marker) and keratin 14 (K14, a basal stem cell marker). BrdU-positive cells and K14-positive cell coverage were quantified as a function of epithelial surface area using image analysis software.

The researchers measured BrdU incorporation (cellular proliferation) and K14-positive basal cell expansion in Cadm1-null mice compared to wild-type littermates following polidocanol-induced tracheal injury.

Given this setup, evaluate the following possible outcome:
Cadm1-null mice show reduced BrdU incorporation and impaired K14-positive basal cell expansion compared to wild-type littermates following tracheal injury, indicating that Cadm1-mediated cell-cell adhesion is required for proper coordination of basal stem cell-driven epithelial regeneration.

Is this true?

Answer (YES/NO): NO